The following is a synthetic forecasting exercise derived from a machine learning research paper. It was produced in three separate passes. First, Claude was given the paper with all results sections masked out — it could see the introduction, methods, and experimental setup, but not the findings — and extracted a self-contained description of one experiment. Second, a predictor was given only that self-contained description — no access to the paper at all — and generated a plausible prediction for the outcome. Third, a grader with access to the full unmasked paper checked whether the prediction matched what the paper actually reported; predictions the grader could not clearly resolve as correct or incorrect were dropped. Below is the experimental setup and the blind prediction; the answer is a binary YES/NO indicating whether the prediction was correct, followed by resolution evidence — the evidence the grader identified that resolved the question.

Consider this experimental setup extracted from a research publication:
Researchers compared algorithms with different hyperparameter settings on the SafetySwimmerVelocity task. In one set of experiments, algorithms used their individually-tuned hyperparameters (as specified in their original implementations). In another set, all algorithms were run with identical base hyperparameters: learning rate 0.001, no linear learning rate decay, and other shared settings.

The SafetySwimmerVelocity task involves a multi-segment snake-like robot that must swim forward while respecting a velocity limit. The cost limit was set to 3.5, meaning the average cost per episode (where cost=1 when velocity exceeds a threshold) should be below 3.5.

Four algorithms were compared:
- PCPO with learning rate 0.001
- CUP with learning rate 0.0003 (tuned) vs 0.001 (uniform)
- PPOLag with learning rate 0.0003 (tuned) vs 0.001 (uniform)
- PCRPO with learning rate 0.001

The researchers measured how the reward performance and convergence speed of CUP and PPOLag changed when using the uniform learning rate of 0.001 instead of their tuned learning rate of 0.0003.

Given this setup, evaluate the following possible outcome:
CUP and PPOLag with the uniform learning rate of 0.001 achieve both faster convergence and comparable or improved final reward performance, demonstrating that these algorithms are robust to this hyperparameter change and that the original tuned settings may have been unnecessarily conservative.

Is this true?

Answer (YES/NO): NO